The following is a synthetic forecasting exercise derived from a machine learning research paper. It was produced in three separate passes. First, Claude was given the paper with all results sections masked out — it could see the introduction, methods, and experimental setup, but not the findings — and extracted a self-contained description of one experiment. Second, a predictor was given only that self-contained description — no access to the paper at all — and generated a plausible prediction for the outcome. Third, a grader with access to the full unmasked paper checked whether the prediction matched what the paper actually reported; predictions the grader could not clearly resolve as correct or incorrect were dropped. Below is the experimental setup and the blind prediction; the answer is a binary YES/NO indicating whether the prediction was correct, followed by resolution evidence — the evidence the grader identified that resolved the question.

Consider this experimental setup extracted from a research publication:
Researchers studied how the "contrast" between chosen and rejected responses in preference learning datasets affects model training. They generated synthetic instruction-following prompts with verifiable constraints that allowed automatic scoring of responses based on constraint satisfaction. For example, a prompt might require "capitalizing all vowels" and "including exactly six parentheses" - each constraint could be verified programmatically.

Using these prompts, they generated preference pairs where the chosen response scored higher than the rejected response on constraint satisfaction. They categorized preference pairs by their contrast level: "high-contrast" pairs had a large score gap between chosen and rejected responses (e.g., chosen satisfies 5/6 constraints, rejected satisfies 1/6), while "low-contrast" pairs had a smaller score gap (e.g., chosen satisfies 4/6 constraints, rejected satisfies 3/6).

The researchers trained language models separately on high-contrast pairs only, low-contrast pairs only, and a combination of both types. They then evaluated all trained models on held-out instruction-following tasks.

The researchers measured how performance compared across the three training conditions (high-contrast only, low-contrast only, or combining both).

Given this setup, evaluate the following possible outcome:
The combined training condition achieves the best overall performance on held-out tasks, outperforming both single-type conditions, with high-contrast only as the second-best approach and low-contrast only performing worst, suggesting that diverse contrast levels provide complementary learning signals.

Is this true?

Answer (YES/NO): NO